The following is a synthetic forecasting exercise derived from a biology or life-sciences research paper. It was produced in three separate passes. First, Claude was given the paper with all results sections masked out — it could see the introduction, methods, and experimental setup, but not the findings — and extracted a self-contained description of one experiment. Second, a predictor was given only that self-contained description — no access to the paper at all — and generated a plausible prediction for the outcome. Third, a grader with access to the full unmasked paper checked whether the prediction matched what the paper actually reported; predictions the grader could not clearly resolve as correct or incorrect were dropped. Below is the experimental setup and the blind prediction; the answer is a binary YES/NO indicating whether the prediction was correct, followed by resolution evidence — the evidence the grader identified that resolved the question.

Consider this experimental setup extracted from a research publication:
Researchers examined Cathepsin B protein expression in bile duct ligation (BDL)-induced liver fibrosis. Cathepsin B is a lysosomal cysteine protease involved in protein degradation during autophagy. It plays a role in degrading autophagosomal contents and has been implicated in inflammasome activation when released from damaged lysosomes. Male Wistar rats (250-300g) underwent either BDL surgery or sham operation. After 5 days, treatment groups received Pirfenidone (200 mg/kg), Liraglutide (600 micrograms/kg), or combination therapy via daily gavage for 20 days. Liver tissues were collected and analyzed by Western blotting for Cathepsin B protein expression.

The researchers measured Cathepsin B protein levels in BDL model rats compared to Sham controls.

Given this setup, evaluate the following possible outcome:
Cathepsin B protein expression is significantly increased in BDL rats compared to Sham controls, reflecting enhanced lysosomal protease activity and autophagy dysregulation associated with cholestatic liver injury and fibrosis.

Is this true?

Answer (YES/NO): YES